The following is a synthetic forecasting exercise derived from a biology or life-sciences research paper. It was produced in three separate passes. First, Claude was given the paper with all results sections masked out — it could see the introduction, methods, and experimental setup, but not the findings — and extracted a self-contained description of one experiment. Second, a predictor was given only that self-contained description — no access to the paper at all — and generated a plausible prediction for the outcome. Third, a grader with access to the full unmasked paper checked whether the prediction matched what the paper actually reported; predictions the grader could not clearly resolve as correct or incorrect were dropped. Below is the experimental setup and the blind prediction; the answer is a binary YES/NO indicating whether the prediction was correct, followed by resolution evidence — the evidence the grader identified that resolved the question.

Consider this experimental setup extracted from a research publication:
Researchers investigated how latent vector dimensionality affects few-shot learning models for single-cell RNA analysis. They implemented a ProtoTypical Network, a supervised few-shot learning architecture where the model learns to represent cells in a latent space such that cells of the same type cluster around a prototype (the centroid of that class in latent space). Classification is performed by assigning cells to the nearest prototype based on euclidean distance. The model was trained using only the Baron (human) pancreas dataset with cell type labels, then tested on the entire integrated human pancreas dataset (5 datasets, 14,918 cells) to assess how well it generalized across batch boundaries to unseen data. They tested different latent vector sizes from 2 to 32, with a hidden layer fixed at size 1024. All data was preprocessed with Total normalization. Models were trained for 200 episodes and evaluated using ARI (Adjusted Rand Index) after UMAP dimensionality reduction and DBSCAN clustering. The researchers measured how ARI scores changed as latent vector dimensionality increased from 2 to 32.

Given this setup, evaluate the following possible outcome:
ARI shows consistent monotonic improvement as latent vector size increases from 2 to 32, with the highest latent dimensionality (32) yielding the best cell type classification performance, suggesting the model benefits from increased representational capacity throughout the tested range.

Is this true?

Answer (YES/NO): NO